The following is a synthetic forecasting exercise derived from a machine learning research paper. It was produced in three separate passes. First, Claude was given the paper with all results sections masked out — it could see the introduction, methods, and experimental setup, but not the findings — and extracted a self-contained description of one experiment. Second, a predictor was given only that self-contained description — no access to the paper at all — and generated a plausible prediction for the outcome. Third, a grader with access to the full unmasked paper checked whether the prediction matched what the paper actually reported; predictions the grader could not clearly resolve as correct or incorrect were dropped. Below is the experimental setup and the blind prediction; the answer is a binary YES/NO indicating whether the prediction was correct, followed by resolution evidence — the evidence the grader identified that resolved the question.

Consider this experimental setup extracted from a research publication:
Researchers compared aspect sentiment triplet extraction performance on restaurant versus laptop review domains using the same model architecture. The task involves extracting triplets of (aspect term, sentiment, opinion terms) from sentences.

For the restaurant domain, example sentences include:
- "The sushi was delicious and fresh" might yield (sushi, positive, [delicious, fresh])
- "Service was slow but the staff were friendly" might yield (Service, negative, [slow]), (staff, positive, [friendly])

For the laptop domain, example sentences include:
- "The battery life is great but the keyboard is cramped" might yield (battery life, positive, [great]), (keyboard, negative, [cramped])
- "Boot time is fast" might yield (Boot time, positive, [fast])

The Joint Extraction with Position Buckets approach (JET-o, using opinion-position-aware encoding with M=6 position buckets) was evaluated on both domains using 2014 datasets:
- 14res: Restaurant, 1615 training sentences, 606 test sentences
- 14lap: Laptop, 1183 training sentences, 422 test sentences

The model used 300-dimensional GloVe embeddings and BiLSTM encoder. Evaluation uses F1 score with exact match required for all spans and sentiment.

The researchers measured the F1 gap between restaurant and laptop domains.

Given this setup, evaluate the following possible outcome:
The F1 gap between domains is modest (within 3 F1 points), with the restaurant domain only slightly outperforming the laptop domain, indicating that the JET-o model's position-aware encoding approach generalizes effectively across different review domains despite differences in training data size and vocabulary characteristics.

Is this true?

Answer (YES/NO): NO